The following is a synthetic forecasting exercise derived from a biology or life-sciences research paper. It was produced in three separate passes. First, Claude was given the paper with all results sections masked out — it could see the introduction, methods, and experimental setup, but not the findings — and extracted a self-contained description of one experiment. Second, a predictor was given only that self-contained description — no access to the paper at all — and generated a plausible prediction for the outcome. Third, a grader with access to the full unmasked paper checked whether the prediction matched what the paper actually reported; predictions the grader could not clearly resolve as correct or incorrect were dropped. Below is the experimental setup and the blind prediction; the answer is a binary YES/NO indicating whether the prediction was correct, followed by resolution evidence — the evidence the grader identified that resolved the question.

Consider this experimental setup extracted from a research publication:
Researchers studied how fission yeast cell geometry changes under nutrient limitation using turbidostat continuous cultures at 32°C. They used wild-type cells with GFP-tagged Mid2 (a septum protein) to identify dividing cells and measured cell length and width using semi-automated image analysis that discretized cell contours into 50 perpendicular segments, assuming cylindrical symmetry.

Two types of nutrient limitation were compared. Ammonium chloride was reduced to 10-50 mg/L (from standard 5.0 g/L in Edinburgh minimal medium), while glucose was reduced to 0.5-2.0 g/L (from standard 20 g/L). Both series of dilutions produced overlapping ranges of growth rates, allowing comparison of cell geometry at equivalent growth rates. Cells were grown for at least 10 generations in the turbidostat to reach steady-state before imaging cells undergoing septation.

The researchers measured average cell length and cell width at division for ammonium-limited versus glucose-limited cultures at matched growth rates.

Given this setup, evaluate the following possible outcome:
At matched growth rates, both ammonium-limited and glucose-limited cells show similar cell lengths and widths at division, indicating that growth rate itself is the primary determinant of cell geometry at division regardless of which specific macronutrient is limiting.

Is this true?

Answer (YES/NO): NO